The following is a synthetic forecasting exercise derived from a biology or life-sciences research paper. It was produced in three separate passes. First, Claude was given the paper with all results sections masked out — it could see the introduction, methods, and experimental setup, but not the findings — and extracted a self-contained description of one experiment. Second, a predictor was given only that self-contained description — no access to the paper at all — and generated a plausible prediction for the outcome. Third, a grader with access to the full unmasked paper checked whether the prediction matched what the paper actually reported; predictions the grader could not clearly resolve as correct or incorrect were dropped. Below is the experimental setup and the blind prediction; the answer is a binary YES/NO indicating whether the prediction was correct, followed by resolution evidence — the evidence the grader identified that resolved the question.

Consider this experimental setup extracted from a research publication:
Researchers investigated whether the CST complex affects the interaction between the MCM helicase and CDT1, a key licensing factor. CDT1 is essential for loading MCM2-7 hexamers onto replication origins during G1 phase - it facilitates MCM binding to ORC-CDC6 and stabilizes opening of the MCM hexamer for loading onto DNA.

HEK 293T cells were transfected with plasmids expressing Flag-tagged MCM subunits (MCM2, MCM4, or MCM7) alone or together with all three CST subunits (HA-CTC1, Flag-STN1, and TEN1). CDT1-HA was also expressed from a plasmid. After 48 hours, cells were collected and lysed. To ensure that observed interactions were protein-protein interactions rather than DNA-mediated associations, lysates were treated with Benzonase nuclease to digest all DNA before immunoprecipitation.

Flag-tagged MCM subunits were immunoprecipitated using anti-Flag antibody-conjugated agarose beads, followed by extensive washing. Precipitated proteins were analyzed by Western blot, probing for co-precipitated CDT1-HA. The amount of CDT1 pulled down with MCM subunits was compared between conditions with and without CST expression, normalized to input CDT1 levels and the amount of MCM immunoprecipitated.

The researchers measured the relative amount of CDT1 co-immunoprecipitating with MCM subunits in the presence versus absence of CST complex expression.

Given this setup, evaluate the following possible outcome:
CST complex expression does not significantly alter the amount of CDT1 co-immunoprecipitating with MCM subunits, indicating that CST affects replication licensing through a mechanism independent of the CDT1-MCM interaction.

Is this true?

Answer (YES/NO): NO